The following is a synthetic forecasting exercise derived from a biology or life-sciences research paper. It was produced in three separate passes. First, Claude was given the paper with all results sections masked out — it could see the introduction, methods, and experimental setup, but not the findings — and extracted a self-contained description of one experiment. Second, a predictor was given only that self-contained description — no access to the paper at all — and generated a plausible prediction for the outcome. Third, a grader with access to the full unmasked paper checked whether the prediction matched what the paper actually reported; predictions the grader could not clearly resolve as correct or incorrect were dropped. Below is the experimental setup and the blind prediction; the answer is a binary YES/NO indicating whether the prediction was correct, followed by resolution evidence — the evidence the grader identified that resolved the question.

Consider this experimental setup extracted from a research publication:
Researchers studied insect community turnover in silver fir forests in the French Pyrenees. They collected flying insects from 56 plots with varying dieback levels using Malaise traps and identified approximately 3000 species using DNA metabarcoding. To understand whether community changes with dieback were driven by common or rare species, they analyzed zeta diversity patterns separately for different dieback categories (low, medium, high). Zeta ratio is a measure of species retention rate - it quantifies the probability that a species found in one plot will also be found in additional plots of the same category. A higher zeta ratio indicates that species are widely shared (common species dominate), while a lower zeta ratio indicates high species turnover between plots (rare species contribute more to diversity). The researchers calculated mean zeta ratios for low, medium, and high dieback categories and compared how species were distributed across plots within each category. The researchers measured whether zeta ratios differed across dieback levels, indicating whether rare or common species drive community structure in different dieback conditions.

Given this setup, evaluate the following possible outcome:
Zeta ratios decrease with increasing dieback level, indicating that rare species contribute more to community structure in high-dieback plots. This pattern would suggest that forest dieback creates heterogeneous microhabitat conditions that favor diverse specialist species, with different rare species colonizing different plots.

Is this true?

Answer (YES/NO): YES